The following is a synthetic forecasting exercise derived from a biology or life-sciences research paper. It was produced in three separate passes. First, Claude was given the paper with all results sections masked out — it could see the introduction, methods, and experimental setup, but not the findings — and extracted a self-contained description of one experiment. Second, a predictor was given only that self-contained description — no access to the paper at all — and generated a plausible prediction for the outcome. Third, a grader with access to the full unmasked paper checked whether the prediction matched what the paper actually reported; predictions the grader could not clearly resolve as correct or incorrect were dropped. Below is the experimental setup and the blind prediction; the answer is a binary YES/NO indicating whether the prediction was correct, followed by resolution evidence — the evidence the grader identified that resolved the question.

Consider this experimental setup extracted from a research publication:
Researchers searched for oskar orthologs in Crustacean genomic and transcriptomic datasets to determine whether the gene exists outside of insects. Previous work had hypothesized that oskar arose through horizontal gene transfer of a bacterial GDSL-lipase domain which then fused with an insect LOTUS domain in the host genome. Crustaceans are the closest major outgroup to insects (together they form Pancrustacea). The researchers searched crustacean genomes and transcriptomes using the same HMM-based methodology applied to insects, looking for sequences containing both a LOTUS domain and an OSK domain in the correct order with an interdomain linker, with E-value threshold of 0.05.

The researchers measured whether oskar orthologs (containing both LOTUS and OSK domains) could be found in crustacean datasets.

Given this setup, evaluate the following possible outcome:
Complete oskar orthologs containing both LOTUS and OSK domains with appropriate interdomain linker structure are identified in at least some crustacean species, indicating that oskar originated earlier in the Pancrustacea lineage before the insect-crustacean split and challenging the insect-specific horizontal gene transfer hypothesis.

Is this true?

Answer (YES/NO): NO